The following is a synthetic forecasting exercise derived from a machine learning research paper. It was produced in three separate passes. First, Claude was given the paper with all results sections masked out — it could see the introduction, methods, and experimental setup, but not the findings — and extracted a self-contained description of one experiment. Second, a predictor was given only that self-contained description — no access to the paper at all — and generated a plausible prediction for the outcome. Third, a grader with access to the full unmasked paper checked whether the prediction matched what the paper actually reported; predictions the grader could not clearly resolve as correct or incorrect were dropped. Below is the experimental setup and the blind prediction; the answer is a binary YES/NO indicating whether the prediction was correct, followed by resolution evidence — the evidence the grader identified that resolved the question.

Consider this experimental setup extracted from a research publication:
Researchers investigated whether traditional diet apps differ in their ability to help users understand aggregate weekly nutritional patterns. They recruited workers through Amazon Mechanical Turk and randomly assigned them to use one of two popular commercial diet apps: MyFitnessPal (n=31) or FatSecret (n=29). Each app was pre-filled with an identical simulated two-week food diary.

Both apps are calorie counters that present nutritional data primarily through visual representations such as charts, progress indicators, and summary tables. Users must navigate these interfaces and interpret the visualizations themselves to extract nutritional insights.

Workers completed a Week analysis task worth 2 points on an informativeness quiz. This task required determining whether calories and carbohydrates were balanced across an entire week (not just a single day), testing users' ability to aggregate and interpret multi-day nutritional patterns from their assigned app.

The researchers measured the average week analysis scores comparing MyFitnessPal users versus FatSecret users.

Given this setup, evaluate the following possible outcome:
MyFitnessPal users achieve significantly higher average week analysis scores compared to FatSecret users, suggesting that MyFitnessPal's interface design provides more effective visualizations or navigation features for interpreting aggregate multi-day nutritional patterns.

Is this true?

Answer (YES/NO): NO